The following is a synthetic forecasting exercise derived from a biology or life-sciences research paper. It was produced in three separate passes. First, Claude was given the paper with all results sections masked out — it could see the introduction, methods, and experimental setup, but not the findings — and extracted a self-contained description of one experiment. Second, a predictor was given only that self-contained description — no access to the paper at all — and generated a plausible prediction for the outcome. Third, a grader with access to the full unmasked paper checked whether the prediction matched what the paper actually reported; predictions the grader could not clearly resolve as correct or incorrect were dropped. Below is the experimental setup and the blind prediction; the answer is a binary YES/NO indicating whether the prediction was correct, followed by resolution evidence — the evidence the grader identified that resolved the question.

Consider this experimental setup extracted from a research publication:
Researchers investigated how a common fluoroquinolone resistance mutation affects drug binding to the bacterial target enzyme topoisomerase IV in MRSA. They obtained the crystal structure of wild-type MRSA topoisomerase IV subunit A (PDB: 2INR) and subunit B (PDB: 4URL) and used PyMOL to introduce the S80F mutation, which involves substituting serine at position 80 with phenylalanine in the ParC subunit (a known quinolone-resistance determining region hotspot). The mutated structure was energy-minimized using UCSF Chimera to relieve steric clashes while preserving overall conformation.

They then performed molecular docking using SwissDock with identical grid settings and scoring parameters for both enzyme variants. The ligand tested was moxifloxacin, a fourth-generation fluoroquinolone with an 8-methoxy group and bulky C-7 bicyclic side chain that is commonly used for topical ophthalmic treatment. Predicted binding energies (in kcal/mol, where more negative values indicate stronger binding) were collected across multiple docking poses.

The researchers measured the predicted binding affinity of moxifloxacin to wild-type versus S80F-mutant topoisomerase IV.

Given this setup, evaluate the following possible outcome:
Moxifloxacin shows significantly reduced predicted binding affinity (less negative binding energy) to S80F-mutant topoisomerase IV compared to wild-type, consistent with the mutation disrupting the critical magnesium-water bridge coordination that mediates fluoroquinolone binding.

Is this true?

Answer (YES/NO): NO